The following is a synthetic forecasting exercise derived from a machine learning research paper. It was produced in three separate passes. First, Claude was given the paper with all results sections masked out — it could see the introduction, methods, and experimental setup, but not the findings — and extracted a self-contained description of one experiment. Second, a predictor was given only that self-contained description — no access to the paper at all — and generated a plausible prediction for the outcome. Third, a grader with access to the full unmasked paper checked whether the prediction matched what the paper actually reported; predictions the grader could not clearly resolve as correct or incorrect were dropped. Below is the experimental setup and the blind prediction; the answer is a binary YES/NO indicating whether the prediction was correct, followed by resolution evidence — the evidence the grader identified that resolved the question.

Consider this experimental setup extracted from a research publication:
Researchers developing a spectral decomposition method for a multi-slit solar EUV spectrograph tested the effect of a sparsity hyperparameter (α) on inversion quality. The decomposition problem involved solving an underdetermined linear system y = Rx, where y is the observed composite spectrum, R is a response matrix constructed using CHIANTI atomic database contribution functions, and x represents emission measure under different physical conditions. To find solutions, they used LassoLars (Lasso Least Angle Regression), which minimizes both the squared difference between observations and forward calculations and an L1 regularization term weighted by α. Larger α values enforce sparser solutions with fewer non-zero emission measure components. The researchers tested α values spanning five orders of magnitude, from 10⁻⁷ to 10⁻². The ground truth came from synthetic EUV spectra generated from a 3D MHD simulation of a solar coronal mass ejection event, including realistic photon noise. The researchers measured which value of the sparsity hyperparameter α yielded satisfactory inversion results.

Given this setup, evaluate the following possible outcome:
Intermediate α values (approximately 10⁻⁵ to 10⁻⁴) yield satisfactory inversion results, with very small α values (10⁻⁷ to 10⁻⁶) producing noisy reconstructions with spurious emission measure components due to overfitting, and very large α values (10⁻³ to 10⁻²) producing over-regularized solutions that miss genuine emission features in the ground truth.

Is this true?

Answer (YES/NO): NO